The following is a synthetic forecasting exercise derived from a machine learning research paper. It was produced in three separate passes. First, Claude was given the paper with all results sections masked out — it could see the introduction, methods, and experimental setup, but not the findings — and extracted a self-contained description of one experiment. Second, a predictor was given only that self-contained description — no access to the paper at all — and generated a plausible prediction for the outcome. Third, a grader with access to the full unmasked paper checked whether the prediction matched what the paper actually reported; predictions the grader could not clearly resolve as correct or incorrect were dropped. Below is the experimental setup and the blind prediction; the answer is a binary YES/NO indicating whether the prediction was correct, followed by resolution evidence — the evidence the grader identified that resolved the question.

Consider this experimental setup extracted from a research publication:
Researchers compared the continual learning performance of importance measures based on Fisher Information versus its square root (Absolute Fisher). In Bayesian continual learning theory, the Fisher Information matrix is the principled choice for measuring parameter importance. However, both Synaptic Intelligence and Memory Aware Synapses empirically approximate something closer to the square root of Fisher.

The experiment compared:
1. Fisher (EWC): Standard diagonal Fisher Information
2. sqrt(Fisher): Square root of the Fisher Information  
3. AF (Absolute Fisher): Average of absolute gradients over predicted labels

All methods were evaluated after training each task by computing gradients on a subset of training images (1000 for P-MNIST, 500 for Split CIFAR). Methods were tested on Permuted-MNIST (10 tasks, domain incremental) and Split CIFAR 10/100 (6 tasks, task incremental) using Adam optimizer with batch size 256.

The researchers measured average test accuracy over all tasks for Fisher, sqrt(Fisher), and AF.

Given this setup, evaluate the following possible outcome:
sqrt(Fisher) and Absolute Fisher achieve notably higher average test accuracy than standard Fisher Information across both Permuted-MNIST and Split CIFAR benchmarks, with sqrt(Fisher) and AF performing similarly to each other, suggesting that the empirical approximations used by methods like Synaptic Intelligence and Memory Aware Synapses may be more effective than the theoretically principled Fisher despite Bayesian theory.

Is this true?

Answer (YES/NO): NO